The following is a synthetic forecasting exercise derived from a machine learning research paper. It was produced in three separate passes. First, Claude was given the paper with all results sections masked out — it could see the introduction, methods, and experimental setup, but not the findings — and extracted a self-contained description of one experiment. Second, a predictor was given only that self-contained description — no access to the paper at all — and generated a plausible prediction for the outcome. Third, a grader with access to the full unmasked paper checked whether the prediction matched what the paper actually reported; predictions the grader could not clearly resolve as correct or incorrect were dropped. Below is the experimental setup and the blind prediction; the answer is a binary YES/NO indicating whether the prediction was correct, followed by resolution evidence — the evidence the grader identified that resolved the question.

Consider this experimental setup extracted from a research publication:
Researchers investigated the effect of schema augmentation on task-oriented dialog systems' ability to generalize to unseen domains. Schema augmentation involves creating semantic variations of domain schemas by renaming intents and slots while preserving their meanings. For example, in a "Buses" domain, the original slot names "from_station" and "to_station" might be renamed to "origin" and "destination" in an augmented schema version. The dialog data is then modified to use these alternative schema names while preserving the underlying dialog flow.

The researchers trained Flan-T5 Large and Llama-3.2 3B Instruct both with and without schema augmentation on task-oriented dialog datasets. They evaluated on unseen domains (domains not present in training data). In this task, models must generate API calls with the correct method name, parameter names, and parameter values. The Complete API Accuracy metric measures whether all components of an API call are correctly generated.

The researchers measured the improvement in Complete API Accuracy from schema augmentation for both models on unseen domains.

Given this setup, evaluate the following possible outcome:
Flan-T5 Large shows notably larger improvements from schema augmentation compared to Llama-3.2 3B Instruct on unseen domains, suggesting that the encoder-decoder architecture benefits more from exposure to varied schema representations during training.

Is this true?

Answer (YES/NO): NO